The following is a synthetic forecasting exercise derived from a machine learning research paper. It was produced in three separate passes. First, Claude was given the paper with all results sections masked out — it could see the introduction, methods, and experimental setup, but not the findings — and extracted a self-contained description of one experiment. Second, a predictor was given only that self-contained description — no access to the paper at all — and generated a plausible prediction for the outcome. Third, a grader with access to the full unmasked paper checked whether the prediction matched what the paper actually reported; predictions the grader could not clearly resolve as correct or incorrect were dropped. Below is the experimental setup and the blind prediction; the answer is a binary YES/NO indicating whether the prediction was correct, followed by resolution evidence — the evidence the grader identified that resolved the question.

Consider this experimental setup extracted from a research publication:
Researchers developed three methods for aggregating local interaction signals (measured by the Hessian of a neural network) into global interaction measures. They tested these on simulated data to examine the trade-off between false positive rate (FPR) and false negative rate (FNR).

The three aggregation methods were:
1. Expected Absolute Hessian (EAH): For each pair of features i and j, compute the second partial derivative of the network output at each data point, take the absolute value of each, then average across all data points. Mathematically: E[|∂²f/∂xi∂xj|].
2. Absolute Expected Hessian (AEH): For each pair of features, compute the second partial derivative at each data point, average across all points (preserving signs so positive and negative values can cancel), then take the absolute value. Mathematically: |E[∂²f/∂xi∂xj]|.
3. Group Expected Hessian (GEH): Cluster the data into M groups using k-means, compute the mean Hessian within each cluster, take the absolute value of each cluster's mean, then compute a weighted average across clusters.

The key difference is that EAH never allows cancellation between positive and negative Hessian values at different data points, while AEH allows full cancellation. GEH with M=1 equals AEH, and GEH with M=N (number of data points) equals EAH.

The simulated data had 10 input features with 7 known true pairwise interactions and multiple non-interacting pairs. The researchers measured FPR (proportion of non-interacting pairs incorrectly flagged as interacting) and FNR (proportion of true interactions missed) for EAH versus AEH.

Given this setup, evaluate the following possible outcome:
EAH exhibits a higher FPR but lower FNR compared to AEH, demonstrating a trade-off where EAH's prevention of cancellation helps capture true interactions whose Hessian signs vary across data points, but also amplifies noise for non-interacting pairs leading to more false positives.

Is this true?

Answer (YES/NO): YES